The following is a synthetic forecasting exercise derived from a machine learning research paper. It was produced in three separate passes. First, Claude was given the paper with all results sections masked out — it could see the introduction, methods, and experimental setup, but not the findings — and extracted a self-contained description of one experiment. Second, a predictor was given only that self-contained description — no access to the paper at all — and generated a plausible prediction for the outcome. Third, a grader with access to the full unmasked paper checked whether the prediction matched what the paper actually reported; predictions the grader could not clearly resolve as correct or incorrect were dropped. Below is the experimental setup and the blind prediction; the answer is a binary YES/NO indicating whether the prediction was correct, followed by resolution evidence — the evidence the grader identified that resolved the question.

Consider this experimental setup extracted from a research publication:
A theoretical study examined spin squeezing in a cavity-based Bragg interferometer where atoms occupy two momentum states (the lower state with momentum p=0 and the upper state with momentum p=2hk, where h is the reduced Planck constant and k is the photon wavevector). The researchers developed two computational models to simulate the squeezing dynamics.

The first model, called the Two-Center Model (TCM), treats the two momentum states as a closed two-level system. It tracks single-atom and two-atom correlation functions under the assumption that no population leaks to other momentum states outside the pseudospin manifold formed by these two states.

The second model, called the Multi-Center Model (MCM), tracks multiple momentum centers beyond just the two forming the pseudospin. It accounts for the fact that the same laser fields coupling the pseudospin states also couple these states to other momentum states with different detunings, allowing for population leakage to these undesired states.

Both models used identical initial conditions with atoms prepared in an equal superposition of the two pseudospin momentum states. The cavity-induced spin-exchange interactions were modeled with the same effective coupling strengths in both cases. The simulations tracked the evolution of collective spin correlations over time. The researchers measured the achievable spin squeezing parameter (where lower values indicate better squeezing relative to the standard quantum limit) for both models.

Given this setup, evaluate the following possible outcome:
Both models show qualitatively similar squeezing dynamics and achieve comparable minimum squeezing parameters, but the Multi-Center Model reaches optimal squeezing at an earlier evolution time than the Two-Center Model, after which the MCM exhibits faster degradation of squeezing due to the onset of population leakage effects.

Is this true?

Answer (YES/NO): NO